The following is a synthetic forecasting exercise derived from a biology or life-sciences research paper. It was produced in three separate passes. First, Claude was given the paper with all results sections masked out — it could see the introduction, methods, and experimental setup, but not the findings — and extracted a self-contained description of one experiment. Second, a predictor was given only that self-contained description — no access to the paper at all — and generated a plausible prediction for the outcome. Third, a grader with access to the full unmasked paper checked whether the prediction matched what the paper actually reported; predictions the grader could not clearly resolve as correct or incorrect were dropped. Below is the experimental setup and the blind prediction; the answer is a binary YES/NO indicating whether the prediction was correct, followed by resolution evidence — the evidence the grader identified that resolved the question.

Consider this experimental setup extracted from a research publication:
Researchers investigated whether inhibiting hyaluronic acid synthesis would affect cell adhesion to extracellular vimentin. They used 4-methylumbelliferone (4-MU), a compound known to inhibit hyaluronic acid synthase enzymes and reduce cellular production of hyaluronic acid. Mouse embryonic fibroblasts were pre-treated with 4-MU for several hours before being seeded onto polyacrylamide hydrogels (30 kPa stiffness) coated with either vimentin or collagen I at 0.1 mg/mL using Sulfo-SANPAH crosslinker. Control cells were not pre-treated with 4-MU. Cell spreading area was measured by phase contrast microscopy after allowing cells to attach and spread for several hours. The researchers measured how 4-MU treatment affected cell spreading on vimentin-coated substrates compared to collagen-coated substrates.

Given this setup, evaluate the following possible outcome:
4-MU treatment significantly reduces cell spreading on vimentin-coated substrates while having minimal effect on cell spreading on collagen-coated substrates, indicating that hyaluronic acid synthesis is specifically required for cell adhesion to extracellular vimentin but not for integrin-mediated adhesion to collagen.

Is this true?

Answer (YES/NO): YES